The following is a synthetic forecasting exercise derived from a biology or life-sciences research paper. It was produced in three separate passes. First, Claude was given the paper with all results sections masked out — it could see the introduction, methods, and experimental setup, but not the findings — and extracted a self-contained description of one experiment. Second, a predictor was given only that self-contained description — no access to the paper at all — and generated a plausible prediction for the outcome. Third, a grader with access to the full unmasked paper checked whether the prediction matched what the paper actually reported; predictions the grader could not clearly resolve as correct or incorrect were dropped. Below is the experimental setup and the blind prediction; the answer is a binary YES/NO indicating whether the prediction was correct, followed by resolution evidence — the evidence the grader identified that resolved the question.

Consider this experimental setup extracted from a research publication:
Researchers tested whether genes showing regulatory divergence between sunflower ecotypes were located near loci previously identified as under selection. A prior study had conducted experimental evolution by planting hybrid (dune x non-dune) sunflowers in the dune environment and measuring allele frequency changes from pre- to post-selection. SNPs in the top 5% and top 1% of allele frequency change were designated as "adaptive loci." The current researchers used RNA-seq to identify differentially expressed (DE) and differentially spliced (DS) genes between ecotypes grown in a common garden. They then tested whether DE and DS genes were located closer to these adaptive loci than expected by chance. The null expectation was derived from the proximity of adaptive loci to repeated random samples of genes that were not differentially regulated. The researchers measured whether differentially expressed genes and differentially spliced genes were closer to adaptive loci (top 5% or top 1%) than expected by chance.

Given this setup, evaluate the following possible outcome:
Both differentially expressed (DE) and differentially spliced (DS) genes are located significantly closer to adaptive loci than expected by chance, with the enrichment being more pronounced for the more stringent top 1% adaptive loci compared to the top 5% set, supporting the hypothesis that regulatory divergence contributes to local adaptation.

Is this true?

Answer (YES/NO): NO